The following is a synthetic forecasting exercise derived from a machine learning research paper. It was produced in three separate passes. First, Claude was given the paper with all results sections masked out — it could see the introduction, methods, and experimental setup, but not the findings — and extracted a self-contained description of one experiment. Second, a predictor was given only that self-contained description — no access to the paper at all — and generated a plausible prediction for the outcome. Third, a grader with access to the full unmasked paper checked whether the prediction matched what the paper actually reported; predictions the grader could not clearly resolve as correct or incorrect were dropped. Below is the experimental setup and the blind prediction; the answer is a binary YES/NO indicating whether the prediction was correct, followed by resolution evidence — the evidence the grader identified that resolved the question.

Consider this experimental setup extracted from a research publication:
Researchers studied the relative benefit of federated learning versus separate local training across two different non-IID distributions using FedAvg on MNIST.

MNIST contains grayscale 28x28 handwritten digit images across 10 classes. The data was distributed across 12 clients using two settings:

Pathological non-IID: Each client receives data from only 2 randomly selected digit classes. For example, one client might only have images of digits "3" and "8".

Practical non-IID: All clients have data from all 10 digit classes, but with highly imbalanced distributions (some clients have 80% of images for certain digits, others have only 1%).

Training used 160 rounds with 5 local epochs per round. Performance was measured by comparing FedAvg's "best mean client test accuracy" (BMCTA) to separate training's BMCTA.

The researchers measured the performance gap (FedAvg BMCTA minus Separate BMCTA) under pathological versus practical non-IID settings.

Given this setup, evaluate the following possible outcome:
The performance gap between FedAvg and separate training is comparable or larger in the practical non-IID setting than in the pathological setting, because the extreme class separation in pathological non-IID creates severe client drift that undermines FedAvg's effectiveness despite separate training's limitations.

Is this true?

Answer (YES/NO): YES